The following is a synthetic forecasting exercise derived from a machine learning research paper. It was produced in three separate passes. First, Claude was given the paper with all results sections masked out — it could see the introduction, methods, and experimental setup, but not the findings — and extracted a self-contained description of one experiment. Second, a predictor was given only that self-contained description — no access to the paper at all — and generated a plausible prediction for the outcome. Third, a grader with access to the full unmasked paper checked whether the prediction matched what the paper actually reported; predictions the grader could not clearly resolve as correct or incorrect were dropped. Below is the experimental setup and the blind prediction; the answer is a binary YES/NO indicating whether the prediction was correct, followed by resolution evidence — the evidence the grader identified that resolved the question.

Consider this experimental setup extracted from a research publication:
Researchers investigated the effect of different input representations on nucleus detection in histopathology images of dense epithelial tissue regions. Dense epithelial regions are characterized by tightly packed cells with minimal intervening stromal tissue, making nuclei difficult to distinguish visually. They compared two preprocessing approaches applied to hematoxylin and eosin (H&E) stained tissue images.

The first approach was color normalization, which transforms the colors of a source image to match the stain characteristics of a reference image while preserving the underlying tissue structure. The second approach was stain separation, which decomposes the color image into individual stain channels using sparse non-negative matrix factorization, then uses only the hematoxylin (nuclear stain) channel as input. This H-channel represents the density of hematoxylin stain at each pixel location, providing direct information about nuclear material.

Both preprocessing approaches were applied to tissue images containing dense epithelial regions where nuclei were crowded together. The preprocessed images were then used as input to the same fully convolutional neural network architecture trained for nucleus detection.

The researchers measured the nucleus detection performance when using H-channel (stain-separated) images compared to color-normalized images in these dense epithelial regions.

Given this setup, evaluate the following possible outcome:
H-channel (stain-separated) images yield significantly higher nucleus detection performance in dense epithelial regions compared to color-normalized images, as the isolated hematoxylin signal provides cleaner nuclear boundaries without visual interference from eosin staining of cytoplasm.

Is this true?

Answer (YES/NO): NO